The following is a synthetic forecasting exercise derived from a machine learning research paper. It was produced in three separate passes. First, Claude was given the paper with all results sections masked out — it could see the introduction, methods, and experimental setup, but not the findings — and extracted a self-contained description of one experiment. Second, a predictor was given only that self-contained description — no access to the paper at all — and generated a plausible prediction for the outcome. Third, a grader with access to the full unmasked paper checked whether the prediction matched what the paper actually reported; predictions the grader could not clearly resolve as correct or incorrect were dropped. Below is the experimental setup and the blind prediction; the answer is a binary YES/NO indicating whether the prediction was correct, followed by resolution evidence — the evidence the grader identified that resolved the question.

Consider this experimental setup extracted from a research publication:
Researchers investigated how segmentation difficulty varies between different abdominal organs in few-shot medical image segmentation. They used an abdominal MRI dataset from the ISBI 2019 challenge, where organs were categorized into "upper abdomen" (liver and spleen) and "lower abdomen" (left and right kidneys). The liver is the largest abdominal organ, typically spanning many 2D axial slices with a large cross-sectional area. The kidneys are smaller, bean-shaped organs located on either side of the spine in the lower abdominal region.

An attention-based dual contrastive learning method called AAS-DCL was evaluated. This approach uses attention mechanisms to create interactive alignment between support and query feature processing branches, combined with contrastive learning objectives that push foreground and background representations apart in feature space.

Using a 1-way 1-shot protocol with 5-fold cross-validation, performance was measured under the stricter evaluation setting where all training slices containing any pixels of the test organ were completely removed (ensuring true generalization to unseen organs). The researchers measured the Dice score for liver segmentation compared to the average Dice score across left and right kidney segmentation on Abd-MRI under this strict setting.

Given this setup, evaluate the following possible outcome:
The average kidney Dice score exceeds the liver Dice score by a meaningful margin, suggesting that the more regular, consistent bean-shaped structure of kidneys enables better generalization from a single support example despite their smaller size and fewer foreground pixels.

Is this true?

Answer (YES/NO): YES